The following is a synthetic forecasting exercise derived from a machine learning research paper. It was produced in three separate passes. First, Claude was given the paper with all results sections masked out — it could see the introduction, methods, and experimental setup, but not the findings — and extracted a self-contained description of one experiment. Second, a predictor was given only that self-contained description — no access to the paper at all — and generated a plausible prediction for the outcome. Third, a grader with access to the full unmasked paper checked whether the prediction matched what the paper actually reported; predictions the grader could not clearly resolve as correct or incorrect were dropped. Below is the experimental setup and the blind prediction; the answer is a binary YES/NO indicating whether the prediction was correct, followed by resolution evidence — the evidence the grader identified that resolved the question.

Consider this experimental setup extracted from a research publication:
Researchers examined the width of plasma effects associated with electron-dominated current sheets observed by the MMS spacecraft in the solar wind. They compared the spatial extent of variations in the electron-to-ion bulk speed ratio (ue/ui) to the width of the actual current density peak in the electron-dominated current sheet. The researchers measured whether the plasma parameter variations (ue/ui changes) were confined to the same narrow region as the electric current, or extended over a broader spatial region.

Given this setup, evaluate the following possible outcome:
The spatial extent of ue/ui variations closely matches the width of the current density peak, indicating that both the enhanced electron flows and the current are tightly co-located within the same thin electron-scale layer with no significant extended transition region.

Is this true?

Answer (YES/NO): NO